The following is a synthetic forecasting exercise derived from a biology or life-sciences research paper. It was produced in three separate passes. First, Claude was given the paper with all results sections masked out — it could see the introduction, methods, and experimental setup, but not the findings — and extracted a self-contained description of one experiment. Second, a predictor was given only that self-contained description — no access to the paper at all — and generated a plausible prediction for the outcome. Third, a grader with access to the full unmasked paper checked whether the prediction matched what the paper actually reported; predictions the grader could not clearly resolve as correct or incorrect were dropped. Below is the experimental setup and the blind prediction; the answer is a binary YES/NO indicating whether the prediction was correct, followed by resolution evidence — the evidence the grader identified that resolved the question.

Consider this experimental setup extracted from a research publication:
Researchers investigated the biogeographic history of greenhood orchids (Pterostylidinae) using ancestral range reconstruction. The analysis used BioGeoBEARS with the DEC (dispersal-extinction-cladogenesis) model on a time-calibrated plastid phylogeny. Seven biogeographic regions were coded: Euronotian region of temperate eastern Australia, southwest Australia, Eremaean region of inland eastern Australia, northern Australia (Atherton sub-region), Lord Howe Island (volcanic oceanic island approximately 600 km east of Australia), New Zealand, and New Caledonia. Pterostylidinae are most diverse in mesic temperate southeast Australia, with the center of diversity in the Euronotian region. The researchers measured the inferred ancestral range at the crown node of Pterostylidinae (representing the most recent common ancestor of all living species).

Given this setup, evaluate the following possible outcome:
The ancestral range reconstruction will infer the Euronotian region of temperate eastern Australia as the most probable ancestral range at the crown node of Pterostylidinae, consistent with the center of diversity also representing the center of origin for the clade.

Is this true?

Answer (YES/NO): YES